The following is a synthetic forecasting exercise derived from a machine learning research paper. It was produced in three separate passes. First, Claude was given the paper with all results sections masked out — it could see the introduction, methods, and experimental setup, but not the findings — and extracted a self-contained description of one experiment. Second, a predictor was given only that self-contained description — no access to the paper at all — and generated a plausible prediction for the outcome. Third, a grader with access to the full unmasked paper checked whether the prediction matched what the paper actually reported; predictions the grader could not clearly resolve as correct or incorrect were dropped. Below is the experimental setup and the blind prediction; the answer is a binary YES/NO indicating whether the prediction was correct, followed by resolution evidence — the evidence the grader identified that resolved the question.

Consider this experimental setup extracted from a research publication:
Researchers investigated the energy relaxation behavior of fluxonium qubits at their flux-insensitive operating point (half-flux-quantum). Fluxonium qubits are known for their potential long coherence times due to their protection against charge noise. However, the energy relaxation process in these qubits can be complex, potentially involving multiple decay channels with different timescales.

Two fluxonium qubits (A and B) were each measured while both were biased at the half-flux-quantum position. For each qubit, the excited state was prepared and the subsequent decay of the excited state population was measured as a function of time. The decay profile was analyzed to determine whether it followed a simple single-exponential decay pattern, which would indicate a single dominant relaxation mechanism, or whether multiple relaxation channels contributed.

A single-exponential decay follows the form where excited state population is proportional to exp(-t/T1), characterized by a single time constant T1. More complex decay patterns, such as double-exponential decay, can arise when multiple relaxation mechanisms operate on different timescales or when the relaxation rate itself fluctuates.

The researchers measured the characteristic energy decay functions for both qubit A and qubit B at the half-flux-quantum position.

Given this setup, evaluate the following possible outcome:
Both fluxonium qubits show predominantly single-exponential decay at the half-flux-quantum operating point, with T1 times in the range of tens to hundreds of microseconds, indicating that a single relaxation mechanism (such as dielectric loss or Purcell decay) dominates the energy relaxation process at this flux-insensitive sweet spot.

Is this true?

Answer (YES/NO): NO